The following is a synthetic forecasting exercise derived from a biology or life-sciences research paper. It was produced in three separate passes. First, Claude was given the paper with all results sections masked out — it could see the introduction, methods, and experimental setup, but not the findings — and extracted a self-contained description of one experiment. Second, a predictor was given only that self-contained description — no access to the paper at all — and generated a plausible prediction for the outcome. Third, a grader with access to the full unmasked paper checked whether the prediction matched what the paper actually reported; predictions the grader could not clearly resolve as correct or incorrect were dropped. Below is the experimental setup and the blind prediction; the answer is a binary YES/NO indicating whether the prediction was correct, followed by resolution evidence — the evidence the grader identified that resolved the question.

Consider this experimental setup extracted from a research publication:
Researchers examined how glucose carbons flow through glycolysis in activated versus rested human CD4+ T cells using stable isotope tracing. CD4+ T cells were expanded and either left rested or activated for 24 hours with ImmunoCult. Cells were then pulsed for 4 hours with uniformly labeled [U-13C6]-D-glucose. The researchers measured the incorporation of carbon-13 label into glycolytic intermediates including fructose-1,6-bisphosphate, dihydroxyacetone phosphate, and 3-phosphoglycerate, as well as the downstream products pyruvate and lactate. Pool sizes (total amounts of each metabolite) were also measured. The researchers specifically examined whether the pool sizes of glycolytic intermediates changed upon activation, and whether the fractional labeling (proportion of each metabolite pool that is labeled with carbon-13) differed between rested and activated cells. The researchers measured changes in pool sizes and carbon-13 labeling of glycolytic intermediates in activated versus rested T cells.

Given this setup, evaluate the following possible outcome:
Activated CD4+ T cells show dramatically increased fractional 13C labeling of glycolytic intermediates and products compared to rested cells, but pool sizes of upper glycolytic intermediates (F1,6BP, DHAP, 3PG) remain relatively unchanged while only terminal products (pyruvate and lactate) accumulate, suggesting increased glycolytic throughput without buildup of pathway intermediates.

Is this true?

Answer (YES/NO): NO